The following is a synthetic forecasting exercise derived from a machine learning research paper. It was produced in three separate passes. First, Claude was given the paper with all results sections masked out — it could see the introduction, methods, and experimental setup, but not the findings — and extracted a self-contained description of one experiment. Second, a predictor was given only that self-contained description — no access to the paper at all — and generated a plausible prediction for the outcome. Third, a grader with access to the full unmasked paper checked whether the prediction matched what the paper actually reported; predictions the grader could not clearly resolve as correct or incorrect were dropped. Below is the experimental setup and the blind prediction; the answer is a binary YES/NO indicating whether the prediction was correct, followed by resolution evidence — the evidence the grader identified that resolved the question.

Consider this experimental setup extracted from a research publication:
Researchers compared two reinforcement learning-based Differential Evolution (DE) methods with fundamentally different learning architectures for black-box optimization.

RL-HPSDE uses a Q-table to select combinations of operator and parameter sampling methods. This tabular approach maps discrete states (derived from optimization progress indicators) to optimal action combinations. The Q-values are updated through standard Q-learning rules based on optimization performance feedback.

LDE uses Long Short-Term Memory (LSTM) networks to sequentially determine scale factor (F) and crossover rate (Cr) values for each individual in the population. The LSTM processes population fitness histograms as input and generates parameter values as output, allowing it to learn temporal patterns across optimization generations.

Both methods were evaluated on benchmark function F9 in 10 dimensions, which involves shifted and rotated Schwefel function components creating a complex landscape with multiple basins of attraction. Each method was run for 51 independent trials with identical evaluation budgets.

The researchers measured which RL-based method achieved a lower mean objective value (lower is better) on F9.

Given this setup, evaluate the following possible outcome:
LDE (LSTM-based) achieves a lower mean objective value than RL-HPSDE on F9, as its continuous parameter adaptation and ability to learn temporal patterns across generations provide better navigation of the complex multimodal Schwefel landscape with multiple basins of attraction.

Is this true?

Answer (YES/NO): YES